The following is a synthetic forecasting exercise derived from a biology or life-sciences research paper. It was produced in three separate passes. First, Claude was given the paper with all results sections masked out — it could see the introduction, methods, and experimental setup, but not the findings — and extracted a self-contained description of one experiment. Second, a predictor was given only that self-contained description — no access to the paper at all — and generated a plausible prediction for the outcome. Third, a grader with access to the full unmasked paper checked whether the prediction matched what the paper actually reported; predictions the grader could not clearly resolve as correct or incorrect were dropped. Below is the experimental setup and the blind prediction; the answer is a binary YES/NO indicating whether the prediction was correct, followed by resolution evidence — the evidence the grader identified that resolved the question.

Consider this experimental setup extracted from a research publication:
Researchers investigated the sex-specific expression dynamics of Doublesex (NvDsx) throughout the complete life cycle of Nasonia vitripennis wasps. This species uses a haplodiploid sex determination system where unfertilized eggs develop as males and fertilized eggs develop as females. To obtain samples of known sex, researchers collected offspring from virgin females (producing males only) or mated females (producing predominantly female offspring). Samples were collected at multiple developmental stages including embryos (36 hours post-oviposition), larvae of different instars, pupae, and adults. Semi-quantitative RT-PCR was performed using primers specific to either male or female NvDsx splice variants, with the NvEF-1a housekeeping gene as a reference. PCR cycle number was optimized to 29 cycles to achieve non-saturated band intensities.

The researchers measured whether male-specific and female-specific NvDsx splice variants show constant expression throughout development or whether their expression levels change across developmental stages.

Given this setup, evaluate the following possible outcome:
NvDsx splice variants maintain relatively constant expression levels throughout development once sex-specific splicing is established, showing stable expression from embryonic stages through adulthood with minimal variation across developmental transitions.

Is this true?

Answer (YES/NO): NO